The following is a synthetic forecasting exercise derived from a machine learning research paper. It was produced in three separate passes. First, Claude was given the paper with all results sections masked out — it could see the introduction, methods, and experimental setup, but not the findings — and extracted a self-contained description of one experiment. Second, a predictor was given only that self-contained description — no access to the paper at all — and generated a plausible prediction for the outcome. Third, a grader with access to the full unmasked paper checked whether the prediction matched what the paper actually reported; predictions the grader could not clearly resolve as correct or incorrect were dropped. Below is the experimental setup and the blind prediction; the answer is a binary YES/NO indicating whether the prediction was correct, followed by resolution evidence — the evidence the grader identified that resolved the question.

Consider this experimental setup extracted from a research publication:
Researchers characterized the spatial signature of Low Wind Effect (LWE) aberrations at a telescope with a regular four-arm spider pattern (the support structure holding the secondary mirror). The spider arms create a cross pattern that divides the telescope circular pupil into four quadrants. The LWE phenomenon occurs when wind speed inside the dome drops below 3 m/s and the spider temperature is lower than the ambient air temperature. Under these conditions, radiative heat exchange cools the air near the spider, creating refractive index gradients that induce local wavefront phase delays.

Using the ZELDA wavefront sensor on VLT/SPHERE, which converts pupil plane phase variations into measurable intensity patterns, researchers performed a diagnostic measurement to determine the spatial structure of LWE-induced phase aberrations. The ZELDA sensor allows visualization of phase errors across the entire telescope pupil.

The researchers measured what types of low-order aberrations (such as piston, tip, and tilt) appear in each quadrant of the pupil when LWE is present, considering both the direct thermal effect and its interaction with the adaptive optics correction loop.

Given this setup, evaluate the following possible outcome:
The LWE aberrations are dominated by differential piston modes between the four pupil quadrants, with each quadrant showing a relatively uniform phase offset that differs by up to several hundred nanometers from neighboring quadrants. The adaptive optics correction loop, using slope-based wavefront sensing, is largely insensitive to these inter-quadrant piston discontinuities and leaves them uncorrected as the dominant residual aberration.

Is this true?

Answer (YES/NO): NO